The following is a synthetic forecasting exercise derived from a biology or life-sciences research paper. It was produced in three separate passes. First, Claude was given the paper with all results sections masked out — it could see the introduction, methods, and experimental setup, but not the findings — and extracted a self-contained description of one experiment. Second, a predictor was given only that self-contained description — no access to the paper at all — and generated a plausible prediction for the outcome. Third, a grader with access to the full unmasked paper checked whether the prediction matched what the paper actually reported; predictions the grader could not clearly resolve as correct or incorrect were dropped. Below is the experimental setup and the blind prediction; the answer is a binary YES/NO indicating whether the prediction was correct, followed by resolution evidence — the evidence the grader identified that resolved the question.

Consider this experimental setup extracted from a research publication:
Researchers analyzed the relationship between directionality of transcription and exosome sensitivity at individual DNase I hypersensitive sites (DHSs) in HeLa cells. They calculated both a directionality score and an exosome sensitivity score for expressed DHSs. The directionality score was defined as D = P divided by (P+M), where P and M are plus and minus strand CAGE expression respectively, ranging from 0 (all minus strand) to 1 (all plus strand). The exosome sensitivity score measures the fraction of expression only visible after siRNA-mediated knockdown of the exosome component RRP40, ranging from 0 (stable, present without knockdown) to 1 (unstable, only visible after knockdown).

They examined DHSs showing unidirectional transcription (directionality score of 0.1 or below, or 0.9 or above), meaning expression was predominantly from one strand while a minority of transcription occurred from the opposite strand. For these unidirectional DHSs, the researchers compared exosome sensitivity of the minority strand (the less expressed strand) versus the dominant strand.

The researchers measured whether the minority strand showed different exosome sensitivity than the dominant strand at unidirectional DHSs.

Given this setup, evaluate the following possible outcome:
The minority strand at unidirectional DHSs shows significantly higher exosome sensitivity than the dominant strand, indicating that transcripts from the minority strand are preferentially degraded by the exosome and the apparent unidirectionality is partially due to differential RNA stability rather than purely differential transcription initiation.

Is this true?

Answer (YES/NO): YES